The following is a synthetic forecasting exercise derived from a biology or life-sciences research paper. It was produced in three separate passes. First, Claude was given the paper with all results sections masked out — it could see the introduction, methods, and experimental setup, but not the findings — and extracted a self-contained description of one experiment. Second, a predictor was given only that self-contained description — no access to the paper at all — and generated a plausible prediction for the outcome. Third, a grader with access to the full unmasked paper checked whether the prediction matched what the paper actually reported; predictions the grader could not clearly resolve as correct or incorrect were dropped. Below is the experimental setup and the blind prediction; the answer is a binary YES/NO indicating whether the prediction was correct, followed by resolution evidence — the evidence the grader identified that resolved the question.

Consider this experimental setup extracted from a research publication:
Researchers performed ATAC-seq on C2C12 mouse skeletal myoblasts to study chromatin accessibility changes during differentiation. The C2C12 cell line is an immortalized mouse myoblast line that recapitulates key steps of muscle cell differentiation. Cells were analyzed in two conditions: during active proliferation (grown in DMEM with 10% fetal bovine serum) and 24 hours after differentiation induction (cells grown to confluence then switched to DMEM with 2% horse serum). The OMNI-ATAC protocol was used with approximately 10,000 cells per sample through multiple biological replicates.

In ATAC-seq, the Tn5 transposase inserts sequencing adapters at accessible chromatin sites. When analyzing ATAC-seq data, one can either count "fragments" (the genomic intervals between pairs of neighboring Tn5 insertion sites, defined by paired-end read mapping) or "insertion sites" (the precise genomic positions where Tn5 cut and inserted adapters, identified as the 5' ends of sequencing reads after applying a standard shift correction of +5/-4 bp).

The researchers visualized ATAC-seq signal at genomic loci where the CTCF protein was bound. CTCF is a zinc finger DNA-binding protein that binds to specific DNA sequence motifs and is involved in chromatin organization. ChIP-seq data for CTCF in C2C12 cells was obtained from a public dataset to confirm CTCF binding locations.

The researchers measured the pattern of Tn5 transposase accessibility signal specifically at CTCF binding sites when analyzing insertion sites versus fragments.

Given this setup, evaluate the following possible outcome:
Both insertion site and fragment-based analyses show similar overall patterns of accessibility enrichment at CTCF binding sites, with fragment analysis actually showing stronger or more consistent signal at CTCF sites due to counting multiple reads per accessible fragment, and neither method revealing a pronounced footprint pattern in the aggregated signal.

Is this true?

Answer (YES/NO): NO